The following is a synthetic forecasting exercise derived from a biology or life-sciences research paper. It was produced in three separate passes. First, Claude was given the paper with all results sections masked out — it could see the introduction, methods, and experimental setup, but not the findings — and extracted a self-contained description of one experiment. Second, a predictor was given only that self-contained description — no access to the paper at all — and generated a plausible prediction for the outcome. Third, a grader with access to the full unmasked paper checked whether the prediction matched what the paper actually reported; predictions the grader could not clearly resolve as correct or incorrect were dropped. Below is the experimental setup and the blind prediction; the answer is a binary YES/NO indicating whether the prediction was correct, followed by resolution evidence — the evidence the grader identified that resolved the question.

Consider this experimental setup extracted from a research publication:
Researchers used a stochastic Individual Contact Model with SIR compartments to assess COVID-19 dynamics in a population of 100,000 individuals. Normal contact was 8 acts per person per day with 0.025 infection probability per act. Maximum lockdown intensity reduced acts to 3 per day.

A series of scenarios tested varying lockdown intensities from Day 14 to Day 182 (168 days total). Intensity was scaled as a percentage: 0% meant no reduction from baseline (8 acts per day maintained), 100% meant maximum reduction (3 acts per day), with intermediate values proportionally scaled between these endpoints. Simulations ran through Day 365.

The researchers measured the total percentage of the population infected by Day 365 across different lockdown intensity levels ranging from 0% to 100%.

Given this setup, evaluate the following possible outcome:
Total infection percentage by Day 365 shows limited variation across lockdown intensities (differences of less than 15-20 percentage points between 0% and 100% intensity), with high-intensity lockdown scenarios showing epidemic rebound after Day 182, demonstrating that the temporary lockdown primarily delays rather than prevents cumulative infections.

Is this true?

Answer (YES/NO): YES